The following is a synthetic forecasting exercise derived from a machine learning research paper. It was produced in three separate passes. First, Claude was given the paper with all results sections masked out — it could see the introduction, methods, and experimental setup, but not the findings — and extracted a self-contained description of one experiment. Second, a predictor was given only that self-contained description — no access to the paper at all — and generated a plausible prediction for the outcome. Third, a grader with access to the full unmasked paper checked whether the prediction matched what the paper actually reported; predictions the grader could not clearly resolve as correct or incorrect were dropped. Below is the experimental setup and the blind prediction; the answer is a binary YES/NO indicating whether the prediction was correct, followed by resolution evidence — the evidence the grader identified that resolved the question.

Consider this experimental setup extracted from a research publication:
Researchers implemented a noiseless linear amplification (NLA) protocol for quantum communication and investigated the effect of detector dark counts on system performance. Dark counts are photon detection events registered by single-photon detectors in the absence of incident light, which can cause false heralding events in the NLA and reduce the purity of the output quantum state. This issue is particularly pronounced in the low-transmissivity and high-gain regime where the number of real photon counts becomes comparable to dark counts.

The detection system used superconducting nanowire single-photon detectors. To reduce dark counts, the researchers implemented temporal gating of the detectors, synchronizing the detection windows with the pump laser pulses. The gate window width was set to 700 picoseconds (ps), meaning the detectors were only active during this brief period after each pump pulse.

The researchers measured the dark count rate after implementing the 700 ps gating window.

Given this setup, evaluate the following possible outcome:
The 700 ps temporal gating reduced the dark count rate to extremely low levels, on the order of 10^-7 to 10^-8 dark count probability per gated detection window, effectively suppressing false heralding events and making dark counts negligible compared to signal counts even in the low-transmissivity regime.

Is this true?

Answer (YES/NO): NO